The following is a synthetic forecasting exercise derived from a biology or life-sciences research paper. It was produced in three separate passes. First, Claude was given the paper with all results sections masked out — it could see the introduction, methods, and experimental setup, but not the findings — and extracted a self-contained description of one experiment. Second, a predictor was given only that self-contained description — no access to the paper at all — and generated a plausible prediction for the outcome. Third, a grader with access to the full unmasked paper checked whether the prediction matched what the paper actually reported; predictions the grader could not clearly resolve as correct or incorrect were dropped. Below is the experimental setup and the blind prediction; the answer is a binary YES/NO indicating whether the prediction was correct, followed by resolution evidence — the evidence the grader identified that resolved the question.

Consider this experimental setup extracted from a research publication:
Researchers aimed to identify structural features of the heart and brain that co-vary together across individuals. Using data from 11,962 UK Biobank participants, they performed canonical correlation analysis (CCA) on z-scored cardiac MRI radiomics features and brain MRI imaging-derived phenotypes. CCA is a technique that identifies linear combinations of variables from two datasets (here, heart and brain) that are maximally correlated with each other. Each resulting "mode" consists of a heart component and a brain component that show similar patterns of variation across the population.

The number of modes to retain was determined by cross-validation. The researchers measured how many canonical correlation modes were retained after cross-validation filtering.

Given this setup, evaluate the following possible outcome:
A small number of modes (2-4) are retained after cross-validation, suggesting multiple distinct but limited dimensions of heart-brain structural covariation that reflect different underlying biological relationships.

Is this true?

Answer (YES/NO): YES